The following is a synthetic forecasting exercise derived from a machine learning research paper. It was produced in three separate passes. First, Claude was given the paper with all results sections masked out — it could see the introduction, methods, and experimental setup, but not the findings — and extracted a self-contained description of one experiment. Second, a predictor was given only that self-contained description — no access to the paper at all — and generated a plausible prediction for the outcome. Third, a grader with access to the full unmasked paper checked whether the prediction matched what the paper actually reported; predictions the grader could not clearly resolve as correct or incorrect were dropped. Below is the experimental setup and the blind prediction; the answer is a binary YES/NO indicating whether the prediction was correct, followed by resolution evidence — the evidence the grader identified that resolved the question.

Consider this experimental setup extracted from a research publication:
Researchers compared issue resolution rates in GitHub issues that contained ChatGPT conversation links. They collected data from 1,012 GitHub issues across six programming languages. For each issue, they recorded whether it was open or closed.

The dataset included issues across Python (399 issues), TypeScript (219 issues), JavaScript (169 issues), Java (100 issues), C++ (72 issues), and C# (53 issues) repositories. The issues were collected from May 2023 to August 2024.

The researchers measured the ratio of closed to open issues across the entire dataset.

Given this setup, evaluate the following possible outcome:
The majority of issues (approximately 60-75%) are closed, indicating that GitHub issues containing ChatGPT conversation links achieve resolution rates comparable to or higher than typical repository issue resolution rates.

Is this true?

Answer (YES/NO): YES